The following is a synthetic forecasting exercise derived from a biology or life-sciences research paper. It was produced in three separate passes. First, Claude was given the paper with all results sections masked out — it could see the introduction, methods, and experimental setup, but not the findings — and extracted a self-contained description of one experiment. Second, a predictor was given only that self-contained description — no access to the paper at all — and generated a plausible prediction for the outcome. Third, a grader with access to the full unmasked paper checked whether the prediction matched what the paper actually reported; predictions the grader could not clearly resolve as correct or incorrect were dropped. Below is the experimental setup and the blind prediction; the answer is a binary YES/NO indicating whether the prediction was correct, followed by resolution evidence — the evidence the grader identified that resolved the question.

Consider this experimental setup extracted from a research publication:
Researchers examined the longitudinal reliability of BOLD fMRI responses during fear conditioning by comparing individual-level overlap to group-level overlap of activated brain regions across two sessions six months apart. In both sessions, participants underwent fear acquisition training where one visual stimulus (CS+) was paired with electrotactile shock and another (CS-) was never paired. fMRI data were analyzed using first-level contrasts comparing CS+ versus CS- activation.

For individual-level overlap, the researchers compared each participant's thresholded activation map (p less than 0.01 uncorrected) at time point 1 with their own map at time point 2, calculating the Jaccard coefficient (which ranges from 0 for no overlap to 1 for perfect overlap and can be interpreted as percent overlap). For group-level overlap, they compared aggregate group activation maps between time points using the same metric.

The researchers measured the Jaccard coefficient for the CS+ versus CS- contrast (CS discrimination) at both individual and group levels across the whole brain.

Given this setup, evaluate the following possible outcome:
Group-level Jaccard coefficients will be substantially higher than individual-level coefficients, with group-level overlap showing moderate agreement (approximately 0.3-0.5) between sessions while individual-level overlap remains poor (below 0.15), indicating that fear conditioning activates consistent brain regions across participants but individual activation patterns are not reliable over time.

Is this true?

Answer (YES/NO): NO